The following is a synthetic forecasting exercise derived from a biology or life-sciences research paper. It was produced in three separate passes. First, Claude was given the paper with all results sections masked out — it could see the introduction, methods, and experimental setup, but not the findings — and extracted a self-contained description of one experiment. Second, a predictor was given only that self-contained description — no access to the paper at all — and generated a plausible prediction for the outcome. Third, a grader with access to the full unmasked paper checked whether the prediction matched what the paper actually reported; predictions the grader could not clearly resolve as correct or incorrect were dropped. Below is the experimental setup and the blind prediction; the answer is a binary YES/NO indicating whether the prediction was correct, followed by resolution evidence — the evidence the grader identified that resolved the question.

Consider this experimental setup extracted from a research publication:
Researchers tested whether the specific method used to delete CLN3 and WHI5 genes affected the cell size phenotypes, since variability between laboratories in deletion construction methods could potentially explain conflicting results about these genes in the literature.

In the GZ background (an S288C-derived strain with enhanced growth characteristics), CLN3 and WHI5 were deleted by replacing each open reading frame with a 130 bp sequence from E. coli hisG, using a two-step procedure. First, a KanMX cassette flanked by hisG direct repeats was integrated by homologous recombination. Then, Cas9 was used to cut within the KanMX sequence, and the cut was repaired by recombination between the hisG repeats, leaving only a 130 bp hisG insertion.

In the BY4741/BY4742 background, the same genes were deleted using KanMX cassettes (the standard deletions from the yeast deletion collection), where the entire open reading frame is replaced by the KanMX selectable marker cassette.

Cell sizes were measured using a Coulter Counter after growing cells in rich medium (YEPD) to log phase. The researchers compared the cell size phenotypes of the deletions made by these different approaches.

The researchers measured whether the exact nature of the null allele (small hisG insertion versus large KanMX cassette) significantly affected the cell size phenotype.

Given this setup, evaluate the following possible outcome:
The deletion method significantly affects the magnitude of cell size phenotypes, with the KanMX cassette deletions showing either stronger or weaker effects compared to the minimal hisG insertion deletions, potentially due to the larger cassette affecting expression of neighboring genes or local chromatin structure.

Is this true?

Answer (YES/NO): NO